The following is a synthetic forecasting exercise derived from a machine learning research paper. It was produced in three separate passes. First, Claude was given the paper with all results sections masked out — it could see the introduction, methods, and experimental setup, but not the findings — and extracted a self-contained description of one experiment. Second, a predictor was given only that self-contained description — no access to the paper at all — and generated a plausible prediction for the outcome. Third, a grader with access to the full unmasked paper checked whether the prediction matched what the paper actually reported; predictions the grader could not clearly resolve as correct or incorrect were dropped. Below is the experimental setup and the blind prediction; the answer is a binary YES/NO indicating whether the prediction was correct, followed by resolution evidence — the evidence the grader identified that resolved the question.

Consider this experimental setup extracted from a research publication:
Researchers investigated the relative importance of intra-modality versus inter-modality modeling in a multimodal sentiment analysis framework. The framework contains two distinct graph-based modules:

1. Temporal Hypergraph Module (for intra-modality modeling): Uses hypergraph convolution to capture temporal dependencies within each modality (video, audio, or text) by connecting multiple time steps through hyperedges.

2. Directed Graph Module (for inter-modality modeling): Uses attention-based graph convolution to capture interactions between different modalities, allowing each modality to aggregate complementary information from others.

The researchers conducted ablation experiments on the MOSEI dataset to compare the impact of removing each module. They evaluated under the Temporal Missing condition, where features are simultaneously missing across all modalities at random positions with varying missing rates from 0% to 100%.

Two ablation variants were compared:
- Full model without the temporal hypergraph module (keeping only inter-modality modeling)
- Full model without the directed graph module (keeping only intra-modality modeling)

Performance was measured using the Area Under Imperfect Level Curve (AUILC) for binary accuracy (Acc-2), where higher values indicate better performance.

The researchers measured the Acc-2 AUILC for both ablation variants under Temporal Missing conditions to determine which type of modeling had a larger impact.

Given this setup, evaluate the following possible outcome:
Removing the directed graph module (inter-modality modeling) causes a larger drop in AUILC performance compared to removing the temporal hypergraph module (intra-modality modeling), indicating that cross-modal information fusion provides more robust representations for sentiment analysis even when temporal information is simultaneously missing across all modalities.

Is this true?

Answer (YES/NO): NO